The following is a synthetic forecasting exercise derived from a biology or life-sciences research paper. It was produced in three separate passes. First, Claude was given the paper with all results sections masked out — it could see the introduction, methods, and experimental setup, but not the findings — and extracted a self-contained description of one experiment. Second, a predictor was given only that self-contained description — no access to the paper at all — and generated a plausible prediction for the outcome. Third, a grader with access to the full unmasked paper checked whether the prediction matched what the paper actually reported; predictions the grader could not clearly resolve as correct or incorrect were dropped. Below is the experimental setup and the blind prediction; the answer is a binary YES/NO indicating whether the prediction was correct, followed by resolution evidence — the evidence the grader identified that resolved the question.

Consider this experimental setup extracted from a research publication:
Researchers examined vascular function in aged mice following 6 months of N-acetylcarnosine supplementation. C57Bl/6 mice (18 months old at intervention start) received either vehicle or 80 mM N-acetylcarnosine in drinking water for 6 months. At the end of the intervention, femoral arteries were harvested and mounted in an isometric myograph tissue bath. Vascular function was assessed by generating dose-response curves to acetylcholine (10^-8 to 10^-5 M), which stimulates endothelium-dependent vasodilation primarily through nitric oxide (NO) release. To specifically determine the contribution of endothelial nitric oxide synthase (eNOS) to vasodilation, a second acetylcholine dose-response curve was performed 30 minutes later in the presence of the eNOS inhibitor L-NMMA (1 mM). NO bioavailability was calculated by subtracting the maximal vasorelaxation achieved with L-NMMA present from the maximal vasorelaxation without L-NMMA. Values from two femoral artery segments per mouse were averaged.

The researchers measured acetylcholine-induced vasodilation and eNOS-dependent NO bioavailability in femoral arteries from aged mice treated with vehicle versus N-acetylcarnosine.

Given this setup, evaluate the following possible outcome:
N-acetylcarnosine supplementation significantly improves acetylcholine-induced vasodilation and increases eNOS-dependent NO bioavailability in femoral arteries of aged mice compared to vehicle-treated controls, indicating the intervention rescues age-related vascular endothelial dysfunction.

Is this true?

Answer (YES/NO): NO